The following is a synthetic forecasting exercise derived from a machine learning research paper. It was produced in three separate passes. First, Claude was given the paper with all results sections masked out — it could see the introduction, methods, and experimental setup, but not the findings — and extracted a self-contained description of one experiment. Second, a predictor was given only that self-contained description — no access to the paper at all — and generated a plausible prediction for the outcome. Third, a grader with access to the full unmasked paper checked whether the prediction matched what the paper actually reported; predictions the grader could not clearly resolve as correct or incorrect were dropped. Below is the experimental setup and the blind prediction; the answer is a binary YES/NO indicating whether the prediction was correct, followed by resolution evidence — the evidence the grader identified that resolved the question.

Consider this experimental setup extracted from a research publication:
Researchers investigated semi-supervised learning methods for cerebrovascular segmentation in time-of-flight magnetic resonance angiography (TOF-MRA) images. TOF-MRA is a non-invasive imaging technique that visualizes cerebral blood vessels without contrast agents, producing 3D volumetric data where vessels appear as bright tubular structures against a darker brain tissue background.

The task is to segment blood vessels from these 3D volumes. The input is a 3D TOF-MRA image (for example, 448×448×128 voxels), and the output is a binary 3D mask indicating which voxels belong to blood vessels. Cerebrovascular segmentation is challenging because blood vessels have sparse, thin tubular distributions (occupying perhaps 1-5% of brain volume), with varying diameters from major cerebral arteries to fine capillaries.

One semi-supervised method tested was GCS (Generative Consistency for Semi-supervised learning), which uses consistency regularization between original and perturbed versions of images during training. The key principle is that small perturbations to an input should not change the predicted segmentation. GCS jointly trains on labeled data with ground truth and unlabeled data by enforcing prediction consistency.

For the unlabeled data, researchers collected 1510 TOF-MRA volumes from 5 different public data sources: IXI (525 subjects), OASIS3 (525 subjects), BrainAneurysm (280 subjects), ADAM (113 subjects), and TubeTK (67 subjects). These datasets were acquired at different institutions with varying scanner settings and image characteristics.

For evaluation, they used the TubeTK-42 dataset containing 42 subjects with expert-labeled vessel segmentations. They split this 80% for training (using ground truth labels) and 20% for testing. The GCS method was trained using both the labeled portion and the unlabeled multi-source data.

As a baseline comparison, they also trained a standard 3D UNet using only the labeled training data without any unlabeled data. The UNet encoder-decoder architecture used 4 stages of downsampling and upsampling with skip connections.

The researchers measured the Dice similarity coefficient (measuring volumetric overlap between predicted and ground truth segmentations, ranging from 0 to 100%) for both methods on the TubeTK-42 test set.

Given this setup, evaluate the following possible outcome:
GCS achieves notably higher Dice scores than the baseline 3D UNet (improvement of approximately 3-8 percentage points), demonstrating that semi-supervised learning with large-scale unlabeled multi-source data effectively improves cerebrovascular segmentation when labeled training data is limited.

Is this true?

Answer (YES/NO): NO